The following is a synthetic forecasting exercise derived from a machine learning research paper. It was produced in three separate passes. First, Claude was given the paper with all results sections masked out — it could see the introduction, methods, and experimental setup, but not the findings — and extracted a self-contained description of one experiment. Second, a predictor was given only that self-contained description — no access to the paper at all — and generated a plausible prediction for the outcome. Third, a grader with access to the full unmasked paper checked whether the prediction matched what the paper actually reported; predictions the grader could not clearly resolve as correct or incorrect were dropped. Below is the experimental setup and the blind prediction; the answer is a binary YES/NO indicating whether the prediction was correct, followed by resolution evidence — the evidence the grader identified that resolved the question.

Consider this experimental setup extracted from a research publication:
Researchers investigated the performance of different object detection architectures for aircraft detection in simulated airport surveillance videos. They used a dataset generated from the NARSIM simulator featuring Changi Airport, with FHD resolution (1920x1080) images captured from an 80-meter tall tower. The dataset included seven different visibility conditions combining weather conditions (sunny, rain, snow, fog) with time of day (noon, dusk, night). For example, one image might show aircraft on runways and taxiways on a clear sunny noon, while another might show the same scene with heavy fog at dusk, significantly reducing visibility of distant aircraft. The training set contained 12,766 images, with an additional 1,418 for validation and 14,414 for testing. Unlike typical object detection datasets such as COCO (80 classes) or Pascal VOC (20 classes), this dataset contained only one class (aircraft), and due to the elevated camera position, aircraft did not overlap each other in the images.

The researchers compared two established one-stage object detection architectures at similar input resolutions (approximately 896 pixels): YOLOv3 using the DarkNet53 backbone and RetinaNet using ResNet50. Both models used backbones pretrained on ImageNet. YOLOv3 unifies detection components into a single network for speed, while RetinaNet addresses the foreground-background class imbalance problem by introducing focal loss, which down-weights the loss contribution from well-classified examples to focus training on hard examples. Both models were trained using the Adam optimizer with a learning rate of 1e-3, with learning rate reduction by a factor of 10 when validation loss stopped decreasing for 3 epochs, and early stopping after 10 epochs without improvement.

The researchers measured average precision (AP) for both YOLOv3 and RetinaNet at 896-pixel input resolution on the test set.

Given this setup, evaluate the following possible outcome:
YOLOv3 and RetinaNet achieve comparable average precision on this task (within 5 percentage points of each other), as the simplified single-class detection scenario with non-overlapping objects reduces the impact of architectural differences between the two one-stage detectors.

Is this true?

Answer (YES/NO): YES